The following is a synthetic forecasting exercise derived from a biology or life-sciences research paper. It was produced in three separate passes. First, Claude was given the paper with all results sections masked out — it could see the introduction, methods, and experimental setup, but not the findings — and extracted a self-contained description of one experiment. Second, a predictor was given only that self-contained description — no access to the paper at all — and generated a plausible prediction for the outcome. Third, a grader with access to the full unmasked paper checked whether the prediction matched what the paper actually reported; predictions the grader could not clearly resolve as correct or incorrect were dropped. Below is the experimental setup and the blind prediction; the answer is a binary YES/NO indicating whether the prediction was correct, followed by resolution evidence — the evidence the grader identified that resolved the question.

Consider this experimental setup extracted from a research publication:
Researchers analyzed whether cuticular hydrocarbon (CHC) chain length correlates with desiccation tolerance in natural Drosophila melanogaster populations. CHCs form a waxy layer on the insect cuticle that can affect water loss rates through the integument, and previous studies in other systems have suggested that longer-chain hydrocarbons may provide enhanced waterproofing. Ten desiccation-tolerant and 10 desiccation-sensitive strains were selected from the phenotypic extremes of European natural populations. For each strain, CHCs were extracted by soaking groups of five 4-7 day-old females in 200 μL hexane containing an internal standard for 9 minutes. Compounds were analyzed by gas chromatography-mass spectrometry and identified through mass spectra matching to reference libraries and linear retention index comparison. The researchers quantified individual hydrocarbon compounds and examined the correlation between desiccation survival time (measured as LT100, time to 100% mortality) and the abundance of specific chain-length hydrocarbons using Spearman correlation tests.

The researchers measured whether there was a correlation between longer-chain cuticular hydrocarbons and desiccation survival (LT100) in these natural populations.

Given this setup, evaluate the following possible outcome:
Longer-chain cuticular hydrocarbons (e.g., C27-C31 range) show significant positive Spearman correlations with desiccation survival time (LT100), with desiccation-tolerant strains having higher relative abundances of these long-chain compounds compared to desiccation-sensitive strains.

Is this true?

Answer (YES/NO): NO